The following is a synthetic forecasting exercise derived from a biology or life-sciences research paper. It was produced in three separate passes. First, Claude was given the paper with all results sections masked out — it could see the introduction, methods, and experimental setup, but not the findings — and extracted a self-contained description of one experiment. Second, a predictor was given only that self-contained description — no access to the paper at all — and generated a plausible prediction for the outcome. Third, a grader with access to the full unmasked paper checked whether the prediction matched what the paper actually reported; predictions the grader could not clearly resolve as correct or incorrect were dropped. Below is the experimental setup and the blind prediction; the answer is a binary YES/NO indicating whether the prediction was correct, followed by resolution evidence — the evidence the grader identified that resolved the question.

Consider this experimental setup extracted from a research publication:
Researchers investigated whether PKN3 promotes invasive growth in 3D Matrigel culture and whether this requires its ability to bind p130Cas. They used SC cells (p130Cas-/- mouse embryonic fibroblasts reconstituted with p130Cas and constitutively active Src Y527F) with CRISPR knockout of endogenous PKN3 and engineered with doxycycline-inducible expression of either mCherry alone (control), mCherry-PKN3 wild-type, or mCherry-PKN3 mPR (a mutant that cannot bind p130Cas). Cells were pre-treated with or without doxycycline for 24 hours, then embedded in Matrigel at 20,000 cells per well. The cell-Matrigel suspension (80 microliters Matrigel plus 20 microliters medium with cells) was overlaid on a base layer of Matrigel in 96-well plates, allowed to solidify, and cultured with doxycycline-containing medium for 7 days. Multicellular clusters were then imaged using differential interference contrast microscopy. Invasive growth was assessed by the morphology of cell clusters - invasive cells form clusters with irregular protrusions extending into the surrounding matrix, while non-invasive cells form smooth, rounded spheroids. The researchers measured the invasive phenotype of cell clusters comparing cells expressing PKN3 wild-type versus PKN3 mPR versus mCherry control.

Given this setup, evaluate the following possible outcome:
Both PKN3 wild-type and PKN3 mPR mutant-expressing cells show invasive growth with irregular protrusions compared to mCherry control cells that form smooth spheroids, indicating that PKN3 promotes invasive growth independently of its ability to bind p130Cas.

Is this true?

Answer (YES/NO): NO